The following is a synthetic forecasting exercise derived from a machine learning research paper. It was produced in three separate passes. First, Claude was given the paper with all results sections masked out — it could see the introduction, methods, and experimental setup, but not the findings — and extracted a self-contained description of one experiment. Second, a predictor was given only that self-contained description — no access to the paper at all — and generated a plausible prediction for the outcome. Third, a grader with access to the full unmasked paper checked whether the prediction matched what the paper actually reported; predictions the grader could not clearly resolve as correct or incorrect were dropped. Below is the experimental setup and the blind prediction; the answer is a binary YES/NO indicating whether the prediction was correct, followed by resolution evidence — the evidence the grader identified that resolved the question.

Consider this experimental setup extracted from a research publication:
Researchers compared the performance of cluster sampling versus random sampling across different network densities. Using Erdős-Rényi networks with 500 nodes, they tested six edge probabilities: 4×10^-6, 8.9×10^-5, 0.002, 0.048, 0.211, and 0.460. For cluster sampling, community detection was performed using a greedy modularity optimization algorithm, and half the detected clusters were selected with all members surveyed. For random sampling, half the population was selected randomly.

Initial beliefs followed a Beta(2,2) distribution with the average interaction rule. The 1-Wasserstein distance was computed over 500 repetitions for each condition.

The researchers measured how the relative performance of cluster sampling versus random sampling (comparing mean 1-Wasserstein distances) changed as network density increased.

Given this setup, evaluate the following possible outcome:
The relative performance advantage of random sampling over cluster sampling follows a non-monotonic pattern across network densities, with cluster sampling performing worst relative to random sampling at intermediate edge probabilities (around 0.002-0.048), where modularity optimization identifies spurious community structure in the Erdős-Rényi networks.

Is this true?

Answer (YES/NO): YES